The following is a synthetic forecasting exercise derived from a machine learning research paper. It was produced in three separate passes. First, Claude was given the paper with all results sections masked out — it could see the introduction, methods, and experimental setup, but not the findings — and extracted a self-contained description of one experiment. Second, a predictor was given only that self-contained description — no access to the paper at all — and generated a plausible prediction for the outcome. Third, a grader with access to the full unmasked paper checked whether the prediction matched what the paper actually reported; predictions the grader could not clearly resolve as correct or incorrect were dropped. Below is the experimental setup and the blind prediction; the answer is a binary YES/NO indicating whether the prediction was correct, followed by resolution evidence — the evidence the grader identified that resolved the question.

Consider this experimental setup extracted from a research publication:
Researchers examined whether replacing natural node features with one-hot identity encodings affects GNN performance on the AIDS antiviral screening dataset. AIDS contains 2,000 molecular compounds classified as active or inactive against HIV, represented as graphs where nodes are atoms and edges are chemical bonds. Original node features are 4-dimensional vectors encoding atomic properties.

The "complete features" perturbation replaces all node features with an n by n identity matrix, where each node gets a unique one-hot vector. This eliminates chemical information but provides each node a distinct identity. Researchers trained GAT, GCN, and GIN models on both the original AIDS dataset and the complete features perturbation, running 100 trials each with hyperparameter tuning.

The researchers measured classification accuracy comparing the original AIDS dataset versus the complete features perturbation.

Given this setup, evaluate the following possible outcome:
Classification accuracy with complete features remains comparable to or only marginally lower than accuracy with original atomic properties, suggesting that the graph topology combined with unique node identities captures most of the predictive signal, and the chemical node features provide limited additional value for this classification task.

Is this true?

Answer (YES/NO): NO